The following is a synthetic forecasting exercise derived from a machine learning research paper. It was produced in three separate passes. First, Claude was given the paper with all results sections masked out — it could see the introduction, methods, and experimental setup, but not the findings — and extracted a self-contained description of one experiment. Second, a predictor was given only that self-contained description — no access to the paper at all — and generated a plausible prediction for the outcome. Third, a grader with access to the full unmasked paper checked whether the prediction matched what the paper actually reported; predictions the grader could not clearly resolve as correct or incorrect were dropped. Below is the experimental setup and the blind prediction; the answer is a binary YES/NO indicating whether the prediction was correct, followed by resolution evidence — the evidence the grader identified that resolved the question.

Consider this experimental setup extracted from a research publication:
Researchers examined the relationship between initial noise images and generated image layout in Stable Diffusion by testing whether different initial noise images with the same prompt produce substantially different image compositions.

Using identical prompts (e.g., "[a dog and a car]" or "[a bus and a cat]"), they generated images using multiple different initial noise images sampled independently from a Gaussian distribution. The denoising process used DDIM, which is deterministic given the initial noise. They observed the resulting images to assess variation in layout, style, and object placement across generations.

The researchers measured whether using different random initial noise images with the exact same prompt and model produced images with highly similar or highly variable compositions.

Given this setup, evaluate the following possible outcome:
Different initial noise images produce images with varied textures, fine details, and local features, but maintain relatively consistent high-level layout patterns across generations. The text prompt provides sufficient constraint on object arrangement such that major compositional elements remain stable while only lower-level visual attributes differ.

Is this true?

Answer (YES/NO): NO